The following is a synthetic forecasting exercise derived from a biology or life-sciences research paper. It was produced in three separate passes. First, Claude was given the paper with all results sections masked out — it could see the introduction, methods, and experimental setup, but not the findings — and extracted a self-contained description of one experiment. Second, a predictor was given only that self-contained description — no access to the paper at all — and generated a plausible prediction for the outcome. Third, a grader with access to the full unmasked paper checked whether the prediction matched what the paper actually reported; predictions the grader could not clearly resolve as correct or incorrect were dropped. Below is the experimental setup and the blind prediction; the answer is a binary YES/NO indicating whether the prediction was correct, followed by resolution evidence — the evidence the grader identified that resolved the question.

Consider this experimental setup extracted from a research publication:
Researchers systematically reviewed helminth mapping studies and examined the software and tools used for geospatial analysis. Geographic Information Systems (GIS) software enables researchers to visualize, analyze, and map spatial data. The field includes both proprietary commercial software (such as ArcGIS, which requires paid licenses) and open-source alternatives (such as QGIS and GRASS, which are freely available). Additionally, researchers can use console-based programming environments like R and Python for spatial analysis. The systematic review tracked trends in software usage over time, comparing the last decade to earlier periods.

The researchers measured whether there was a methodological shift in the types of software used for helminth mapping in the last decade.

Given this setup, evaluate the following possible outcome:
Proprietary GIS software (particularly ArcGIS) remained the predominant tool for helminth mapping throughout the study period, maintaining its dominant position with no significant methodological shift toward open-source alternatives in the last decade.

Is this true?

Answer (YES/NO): NO